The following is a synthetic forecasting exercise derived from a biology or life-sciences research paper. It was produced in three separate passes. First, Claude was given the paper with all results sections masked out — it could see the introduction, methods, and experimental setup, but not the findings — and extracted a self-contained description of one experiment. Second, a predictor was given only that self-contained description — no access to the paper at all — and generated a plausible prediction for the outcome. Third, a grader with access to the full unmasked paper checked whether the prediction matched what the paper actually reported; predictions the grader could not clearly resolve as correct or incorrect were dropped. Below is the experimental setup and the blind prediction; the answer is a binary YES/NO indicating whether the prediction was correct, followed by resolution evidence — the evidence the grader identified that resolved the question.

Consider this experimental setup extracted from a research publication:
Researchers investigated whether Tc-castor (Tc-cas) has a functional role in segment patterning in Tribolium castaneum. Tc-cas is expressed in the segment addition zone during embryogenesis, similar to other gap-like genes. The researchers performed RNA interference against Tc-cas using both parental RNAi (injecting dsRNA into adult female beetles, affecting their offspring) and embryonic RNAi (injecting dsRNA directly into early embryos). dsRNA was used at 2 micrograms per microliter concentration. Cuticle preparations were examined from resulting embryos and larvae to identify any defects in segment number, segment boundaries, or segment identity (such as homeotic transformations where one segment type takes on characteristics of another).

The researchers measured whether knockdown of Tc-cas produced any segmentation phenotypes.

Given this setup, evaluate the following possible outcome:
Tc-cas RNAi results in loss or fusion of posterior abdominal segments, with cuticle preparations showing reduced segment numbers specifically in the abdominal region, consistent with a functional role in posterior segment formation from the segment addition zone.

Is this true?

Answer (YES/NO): NO